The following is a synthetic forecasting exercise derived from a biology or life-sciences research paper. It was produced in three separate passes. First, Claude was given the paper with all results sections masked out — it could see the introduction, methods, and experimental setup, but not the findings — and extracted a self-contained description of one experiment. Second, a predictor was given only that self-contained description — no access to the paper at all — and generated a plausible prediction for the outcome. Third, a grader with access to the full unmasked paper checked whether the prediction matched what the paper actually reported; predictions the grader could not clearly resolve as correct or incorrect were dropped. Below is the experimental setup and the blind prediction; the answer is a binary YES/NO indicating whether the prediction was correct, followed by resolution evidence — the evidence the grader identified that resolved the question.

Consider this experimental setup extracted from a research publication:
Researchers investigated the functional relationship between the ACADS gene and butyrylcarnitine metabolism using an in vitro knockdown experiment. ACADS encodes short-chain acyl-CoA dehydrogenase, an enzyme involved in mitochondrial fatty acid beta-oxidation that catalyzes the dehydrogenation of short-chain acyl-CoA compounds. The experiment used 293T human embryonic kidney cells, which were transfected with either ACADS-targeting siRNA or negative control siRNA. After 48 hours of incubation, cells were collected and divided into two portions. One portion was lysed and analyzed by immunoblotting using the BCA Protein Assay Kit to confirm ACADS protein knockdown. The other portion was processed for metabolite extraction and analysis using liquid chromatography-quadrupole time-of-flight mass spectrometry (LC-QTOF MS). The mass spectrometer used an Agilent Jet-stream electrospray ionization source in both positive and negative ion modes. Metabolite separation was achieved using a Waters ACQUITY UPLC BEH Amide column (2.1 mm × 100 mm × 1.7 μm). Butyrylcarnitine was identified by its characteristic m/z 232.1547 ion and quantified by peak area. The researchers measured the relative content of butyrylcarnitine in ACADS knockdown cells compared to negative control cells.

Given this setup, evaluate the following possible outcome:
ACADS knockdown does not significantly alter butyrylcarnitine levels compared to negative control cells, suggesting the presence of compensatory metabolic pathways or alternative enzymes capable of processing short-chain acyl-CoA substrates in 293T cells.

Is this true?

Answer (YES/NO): NO